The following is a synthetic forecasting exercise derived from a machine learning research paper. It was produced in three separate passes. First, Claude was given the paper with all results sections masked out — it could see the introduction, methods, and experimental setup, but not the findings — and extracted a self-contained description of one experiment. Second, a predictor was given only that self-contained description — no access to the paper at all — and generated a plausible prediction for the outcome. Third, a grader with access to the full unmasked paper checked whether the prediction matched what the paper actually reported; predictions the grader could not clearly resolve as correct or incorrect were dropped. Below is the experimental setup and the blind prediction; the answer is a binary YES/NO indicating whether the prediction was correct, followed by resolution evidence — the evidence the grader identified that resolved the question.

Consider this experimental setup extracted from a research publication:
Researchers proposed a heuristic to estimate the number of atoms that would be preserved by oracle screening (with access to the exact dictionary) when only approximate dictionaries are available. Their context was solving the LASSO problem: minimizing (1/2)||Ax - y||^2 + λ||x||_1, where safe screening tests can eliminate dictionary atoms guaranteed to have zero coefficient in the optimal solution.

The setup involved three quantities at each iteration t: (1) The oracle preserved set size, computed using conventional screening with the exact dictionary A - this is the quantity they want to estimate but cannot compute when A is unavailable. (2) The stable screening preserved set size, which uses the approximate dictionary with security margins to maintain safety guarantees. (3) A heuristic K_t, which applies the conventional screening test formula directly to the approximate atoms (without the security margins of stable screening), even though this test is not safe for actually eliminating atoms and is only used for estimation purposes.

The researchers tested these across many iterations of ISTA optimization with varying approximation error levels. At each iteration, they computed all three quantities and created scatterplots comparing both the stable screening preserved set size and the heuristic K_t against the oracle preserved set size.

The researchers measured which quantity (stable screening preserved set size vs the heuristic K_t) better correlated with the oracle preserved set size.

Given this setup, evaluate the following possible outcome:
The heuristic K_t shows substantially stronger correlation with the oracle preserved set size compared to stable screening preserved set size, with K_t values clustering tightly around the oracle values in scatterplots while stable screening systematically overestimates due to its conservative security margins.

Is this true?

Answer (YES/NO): YES